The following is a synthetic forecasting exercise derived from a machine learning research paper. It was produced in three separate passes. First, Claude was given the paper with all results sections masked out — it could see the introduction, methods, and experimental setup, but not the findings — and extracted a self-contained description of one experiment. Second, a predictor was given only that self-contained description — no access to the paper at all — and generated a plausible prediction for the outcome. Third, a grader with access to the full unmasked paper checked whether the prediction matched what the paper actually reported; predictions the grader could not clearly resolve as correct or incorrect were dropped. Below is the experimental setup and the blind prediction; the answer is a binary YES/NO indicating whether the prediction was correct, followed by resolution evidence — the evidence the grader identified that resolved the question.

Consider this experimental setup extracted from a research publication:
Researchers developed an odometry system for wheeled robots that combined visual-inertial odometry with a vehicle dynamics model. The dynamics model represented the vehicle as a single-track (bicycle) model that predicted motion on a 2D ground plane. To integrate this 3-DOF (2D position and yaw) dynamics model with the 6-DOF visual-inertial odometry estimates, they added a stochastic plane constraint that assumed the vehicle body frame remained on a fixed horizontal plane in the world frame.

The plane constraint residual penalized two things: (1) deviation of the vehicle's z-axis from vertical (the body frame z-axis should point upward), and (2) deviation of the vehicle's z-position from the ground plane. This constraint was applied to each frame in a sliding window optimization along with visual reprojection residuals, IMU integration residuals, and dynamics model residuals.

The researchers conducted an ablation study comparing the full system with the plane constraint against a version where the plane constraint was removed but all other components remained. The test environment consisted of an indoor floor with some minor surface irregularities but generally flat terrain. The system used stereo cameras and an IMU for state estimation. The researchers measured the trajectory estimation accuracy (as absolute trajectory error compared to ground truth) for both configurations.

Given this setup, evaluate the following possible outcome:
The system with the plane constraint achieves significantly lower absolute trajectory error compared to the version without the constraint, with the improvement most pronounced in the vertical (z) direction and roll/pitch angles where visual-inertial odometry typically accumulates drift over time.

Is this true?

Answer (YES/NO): NO